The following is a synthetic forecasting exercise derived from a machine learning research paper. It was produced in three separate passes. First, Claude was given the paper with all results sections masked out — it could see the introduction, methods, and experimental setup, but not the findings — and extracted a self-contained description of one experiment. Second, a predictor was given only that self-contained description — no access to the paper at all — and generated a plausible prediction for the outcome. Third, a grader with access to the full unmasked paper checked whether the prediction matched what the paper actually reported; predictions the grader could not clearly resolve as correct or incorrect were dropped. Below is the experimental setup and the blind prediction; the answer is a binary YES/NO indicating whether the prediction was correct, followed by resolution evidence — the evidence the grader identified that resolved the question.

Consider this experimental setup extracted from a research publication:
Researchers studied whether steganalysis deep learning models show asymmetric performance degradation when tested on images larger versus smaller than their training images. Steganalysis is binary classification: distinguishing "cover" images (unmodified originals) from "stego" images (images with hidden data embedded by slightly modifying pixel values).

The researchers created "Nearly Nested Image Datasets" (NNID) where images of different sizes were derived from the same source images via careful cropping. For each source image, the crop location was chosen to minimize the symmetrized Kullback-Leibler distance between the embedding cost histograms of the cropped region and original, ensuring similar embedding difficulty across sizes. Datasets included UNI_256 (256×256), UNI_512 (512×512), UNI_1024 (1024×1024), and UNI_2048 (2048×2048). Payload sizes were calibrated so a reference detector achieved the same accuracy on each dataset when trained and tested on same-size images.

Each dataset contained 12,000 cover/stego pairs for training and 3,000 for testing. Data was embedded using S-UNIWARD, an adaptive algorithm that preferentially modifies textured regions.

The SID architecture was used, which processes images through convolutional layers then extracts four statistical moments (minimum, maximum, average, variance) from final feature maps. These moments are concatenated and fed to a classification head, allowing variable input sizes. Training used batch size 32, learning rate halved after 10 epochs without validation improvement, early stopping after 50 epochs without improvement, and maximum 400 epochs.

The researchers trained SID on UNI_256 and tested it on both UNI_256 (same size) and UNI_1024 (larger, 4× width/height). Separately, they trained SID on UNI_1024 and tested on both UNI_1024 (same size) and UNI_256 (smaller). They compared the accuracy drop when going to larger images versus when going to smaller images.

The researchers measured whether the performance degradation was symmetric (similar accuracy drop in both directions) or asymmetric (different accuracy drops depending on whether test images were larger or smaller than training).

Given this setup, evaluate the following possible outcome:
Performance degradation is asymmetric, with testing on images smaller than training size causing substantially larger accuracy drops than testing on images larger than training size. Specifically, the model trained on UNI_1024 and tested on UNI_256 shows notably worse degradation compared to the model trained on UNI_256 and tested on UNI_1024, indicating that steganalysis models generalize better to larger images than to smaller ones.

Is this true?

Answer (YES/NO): YES